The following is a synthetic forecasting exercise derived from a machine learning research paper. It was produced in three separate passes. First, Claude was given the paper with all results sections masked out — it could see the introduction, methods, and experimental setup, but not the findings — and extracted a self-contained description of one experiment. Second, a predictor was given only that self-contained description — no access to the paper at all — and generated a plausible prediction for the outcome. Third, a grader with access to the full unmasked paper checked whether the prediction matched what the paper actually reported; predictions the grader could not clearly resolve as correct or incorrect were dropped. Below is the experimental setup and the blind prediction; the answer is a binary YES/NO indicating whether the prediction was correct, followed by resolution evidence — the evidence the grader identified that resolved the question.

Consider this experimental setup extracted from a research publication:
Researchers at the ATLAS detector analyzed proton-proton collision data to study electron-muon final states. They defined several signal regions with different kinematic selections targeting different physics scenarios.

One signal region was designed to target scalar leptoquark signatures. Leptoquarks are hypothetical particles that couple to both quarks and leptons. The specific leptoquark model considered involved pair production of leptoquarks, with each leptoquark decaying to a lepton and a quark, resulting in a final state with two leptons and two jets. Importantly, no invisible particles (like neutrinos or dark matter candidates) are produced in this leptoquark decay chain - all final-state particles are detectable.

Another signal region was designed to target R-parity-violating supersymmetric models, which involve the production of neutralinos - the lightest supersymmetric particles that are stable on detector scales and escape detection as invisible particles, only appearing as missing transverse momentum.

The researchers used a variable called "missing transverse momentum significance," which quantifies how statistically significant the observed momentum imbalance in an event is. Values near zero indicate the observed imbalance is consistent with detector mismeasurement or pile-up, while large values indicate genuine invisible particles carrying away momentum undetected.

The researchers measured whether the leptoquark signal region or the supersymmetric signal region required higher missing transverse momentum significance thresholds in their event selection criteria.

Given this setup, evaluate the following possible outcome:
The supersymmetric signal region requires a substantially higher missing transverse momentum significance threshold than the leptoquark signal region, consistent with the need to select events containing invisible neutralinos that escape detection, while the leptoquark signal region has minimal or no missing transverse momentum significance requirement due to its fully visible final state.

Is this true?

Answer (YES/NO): NO